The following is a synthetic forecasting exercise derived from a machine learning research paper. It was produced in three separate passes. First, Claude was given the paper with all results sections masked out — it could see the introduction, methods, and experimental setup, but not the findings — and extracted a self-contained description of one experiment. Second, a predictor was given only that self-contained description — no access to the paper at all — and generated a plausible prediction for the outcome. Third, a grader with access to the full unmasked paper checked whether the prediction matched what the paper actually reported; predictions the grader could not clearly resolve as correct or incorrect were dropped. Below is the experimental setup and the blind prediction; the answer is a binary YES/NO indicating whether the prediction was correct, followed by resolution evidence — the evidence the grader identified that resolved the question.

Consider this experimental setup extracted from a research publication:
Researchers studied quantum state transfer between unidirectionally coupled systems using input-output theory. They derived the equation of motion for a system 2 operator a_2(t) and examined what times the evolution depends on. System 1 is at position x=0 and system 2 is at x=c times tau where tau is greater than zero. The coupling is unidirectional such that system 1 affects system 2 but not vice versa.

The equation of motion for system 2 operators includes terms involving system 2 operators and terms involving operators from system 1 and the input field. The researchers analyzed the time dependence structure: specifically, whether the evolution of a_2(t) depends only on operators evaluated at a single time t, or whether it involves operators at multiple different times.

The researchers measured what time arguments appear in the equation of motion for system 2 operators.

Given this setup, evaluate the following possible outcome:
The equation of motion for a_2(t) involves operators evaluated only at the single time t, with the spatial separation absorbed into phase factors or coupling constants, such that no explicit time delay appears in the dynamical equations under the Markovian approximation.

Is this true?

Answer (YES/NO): NO